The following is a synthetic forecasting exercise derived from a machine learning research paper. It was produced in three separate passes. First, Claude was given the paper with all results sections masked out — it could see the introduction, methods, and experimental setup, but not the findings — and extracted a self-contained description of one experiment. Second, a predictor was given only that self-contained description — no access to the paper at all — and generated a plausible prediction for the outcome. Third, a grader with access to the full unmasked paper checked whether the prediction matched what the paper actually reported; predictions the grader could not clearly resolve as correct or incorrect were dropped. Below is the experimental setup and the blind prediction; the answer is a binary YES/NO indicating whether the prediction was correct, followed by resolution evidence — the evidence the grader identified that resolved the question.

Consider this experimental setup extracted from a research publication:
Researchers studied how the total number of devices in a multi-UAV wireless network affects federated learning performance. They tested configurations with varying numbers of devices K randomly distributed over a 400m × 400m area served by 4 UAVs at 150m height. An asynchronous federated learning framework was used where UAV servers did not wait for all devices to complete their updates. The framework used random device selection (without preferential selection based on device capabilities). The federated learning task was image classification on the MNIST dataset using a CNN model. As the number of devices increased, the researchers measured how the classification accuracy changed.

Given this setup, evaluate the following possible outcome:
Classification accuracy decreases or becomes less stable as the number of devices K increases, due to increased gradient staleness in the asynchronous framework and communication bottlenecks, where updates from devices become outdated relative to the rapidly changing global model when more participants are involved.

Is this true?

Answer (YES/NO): NO